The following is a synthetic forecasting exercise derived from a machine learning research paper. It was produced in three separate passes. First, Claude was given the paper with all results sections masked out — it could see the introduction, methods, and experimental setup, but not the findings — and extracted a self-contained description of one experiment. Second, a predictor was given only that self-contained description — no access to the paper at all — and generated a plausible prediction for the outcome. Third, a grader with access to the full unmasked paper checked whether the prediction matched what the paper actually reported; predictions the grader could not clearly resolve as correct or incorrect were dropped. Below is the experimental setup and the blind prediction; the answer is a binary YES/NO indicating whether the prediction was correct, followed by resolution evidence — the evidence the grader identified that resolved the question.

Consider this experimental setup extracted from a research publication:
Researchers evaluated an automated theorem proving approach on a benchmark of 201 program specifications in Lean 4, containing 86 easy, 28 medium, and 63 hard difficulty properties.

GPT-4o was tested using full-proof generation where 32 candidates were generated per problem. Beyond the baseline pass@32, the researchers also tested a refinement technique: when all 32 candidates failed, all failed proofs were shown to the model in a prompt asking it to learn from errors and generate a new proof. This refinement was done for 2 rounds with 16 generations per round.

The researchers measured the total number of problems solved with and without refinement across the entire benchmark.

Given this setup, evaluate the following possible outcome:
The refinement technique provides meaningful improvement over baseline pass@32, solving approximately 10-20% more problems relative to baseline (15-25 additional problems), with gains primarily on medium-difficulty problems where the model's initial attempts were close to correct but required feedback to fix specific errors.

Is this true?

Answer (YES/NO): NO